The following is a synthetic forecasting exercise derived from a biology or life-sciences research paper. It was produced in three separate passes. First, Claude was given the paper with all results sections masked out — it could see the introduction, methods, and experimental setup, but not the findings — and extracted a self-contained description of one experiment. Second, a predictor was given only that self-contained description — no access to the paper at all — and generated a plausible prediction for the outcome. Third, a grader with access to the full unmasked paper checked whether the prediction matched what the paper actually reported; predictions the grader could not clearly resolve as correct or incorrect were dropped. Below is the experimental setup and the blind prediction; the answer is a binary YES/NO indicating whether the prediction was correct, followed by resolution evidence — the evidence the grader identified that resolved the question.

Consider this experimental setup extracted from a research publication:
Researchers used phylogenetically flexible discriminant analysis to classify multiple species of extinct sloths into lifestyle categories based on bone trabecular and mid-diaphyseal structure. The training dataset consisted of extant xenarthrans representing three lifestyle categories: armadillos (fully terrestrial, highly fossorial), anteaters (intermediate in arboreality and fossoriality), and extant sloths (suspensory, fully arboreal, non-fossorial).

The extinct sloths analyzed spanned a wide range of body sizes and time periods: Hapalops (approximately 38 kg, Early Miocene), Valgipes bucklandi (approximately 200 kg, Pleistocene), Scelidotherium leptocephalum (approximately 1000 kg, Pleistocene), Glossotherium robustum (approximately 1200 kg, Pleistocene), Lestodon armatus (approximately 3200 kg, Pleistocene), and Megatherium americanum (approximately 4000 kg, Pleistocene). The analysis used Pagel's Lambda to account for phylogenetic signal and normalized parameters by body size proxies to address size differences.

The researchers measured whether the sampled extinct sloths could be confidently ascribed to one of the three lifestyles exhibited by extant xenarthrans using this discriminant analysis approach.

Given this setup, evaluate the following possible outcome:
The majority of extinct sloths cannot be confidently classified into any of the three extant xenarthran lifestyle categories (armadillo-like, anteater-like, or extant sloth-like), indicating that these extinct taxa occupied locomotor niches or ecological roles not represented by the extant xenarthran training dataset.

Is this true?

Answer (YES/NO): YES